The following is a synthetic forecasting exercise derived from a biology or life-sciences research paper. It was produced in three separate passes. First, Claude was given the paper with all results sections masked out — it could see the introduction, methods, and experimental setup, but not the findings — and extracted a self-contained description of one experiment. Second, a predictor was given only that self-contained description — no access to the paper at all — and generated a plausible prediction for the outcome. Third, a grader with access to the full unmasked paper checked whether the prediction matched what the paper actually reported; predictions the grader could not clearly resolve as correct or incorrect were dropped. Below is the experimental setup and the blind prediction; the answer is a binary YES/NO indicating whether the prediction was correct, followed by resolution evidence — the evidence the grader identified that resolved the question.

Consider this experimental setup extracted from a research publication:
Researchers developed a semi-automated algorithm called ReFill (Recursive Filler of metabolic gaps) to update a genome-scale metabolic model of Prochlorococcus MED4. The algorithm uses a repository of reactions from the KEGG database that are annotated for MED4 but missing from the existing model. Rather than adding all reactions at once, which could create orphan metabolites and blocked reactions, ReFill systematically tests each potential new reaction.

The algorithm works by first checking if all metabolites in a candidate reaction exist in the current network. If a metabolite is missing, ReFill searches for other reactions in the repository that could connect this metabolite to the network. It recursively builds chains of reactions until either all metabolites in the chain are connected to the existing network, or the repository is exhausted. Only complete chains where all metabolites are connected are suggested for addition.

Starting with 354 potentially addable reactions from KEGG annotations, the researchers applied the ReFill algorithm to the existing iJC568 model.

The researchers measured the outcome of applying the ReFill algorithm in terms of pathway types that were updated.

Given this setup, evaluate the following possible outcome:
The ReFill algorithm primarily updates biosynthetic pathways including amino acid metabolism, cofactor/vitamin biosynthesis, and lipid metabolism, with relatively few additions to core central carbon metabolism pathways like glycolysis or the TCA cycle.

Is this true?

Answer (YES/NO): NO